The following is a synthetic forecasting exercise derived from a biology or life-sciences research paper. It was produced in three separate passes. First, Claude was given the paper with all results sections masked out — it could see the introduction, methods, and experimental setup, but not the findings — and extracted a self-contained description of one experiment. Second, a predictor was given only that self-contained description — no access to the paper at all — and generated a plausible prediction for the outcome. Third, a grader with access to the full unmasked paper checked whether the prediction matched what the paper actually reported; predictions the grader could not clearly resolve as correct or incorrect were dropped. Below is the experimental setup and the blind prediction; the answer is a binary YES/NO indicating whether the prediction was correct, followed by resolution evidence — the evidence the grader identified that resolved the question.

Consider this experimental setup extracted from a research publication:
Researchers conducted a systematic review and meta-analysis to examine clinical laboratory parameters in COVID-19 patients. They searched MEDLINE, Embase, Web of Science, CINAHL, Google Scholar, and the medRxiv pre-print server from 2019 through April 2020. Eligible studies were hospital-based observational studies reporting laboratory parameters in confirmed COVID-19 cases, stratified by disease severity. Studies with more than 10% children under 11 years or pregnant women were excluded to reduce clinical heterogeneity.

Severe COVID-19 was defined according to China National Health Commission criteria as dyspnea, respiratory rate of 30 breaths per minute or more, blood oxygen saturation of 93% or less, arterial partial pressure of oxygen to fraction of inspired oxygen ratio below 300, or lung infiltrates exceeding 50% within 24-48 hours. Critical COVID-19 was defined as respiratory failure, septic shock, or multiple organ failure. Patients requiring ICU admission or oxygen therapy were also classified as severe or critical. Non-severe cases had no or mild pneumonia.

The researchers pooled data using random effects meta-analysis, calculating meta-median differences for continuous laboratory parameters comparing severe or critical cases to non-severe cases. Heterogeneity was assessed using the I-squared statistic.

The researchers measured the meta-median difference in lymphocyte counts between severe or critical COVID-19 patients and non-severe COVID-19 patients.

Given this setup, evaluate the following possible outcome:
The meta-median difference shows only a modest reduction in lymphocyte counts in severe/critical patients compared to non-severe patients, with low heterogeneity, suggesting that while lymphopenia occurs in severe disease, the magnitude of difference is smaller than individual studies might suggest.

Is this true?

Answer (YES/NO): NO